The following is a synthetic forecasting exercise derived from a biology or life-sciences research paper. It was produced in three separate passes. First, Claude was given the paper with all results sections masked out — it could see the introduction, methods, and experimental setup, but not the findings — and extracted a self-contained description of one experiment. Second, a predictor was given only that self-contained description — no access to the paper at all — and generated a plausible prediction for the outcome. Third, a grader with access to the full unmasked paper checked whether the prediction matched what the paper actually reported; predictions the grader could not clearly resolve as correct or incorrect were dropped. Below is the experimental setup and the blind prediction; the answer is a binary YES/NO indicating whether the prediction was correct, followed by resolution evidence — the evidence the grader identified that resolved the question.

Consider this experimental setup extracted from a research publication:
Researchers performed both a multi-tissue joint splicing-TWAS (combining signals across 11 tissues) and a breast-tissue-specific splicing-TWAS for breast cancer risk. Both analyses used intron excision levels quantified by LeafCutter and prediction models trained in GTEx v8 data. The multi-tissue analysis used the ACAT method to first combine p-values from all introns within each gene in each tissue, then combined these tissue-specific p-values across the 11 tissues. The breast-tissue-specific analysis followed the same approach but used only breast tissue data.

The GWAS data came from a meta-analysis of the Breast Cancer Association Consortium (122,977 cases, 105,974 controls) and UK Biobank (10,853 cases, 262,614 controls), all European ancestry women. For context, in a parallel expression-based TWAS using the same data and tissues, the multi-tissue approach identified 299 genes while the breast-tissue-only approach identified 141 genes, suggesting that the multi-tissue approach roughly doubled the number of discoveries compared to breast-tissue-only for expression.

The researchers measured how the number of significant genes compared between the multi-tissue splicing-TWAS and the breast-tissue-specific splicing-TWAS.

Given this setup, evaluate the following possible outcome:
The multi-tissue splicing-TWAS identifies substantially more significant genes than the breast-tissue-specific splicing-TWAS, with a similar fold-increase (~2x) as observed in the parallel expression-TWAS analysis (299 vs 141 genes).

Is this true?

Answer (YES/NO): NO